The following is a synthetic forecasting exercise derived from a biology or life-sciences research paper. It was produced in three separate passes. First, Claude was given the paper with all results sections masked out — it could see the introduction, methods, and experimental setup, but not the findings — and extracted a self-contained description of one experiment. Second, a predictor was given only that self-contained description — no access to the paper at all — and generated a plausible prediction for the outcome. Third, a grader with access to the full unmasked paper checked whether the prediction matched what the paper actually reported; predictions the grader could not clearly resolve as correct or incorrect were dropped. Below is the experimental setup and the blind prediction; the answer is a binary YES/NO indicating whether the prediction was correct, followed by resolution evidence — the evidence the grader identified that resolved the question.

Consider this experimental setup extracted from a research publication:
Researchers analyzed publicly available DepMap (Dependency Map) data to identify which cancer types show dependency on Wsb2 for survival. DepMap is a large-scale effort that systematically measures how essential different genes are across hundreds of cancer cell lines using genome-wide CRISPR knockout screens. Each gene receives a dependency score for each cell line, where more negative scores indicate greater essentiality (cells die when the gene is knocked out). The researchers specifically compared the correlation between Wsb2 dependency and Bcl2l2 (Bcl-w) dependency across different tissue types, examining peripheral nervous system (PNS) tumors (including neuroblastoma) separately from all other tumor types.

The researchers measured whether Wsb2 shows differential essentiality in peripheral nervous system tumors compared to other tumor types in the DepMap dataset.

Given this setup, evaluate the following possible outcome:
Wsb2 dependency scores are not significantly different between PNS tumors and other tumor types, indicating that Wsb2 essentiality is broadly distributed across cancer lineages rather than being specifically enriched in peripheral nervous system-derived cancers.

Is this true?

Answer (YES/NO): NO